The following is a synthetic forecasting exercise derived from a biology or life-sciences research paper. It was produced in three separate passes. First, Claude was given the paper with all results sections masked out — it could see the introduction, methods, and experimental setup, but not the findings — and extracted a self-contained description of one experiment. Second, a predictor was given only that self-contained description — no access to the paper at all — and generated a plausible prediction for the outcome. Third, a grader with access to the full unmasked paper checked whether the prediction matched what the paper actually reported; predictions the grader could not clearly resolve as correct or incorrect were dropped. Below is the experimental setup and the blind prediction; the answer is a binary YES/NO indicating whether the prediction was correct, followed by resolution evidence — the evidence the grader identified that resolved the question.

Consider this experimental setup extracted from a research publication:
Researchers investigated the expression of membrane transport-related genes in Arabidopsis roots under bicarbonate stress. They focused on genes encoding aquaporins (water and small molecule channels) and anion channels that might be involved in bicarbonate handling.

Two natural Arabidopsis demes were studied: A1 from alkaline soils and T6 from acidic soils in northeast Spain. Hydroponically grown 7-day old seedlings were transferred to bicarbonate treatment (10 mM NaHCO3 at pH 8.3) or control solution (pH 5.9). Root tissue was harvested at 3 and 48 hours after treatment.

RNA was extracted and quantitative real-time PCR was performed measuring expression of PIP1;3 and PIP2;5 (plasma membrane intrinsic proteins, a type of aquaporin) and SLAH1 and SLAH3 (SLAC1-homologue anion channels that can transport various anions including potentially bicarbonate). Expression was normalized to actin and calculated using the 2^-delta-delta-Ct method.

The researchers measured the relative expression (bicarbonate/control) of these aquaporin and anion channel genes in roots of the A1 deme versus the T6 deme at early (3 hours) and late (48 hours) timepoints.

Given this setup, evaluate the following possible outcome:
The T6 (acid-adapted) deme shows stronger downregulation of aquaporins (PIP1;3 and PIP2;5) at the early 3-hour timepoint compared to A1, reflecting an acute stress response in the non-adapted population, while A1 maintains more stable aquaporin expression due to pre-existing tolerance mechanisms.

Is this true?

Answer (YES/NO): NO